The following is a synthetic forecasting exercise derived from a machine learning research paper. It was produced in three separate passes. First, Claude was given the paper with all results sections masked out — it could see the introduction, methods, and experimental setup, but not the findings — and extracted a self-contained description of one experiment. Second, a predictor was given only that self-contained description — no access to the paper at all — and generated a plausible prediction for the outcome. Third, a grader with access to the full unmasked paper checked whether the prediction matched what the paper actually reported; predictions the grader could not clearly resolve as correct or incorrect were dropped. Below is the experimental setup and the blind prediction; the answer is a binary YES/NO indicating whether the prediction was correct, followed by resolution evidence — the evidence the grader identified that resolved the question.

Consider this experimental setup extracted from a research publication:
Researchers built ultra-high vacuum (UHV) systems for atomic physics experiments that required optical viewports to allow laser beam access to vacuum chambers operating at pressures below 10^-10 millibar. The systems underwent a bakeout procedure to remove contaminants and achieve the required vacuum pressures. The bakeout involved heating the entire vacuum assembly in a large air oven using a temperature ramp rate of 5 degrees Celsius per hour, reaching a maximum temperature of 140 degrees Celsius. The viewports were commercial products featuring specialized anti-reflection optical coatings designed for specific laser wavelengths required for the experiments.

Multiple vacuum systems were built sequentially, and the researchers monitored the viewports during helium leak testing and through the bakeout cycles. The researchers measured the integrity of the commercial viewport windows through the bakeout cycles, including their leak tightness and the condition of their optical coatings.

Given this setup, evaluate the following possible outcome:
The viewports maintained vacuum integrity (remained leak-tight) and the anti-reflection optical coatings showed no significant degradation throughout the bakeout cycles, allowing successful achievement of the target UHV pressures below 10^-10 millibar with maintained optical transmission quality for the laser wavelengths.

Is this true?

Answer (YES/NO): NO